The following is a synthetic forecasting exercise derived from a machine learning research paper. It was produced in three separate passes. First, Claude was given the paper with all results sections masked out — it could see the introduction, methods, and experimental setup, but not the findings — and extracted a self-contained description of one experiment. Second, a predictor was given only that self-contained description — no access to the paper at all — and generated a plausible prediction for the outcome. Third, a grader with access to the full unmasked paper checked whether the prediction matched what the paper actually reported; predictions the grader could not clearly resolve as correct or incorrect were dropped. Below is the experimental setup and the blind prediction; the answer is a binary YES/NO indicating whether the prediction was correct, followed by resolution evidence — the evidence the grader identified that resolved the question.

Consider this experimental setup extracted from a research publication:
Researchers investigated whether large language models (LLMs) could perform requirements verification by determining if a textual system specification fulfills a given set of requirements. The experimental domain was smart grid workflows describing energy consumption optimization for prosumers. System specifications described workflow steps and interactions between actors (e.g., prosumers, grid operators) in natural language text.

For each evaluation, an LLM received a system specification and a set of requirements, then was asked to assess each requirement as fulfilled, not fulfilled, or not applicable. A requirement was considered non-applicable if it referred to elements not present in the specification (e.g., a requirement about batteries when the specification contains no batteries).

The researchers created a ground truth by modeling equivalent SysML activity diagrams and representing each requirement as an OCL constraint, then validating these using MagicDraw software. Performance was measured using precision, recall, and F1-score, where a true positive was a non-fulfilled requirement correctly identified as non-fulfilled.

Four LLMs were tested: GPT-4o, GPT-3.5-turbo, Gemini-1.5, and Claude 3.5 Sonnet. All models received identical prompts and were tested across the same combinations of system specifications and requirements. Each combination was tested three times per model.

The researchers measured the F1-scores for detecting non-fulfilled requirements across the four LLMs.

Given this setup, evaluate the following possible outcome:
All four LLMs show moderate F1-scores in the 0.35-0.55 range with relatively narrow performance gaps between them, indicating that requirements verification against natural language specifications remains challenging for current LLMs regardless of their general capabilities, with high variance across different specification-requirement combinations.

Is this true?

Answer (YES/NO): NO